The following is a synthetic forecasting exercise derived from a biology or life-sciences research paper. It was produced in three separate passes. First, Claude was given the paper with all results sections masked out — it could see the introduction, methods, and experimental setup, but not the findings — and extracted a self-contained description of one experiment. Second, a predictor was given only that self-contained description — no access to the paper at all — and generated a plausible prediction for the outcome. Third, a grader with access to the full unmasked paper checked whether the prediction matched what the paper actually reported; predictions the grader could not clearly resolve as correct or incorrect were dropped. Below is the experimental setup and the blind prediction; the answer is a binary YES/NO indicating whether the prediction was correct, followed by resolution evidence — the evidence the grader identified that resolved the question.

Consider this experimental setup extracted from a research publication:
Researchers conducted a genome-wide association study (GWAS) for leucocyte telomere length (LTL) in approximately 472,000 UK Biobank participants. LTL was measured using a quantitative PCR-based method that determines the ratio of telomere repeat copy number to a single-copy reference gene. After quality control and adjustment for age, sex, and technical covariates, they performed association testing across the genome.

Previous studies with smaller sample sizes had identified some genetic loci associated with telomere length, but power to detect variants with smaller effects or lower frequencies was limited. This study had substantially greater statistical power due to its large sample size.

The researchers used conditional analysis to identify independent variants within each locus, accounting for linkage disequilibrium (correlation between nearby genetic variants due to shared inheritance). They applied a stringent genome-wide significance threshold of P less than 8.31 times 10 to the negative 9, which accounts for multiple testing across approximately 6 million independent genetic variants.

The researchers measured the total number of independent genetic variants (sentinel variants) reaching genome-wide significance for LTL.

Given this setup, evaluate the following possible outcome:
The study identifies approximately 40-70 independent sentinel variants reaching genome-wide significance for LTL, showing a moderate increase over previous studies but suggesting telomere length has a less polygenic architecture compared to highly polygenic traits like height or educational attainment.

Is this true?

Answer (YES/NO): NO